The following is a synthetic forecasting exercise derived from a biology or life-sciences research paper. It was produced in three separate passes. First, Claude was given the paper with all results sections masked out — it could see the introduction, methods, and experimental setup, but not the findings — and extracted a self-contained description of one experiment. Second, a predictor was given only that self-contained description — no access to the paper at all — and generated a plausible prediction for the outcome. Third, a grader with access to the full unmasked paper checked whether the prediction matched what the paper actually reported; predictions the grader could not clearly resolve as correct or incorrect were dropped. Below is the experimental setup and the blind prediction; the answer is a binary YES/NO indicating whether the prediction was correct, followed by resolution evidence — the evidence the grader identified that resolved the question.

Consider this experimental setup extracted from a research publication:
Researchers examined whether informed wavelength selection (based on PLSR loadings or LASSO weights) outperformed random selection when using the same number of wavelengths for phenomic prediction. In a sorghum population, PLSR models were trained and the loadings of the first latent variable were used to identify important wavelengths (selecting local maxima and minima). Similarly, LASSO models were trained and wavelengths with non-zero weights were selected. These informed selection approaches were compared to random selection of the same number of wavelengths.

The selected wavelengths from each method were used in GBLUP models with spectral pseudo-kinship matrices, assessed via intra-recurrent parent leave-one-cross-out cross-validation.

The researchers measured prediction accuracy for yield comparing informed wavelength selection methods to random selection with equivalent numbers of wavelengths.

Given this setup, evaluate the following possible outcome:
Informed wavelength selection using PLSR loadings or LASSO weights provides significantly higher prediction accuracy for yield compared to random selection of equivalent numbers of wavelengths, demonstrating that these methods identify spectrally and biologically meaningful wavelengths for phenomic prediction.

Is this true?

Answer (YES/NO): NO